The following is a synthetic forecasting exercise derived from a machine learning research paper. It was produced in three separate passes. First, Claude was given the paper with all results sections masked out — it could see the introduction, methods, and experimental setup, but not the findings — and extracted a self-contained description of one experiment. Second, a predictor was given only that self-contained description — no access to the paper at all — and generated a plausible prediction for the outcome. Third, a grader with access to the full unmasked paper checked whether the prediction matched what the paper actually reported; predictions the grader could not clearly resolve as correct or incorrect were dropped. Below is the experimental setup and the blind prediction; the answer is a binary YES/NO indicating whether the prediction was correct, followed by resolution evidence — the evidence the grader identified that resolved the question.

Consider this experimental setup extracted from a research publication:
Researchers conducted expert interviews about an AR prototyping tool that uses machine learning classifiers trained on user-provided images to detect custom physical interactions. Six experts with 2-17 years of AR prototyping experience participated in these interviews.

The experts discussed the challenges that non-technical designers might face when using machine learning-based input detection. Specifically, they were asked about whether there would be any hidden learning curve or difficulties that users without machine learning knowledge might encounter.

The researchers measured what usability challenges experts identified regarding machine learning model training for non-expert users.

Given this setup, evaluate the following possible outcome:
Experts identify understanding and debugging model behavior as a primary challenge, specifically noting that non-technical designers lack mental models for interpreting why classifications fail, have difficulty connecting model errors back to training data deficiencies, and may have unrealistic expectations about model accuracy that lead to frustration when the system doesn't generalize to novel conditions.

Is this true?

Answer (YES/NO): NO